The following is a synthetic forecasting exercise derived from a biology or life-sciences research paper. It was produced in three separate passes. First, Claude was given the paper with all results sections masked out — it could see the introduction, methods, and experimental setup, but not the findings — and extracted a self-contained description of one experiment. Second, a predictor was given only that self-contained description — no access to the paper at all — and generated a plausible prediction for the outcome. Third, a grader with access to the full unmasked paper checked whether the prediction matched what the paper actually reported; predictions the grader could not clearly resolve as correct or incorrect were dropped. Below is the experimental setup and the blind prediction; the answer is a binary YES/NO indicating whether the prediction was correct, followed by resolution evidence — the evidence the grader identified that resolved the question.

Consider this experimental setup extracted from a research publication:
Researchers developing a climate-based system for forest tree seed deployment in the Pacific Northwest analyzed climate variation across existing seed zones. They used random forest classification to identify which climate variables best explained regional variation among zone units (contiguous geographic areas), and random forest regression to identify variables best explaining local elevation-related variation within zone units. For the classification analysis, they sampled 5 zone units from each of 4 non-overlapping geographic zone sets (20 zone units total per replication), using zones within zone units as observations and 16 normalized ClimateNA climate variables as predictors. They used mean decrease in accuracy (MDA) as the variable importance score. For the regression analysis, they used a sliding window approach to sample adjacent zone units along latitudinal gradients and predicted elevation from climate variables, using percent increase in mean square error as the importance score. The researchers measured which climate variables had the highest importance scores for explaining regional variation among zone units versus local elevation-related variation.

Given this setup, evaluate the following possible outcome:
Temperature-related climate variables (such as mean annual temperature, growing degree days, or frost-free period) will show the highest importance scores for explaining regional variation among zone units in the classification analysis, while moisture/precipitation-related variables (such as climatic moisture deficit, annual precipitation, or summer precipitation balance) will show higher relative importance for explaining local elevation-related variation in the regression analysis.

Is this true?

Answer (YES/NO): NO